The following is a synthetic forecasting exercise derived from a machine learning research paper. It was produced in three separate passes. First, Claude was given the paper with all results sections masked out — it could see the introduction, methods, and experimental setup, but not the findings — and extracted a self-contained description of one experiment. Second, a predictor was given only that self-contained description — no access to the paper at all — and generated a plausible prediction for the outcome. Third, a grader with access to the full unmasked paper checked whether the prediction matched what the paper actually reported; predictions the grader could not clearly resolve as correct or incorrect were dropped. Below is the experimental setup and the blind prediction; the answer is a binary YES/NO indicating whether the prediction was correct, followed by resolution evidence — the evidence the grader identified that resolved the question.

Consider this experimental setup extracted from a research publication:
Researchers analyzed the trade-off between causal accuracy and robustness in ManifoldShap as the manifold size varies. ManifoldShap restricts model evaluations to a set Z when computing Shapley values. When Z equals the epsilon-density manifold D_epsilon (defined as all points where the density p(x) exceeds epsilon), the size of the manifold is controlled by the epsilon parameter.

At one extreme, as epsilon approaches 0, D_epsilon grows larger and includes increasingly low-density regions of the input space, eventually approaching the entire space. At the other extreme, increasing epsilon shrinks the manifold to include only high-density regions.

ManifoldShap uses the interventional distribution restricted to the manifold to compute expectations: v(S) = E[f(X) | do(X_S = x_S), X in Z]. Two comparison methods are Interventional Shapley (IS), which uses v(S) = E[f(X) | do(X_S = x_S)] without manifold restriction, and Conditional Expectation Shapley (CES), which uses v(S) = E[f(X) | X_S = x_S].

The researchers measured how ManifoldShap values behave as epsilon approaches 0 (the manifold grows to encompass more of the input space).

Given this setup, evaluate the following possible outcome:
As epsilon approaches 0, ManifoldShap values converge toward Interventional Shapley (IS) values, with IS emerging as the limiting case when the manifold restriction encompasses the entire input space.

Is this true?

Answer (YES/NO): YES